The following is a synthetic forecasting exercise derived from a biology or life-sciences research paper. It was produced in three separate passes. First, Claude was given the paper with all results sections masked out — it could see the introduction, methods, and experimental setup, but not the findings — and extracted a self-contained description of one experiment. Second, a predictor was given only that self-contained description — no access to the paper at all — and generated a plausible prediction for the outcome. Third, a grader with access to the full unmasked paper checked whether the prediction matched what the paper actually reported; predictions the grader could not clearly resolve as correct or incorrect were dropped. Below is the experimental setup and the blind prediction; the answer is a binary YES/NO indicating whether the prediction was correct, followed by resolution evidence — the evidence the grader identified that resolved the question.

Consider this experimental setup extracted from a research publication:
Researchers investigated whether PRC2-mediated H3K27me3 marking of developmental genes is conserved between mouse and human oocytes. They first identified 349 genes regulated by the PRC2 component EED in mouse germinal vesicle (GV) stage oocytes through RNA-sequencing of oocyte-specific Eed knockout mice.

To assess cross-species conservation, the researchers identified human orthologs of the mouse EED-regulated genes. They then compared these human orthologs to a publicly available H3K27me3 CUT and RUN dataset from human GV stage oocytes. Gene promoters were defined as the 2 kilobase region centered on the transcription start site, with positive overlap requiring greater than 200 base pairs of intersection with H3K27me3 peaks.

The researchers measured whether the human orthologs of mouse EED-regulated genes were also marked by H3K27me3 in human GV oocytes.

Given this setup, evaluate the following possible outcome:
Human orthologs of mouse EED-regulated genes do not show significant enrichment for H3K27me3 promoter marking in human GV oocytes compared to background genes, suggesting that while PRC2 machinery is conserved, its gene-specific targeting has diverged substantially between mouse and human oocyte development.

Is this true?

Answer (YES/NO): NO